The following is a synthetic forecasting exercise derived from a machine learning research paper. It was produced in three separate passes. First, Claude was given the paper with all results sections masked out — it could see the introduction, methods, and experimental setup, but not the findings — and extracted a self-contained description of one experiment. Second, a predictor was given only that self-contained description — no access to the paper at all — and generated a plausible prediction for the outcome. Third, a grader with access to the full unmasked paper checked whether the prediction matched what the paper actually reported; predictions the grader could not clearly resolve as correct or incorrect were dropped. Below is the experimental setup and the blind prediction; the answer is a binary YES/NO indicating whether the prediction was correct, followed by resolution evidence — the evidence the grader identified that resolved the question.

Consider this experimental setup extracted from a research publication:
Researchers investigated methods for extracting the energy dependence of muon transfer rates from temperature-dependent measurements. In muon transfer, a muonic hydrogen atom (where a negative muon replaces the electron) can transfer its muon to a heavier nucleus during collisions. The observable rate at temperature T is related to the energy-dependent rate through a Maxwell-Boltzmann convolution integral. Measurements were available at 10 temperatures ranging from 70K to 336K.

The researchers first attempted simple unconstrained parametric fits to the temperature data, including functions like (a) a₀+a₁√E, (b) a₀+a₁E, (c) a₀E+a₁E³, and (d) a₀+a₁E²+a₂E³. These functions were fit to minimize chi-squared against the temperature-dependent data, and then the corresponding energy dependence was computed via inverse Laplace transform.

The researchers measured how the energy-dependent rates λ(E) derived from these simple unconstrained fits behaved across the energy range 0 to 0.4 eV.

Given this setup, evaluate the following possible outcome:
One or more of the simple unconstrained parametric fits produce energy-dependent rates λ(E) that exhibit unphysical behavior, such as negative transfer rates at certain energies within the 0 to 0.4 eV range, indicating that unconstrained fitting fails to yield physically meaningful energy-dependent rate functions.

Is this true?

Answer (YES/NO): YES